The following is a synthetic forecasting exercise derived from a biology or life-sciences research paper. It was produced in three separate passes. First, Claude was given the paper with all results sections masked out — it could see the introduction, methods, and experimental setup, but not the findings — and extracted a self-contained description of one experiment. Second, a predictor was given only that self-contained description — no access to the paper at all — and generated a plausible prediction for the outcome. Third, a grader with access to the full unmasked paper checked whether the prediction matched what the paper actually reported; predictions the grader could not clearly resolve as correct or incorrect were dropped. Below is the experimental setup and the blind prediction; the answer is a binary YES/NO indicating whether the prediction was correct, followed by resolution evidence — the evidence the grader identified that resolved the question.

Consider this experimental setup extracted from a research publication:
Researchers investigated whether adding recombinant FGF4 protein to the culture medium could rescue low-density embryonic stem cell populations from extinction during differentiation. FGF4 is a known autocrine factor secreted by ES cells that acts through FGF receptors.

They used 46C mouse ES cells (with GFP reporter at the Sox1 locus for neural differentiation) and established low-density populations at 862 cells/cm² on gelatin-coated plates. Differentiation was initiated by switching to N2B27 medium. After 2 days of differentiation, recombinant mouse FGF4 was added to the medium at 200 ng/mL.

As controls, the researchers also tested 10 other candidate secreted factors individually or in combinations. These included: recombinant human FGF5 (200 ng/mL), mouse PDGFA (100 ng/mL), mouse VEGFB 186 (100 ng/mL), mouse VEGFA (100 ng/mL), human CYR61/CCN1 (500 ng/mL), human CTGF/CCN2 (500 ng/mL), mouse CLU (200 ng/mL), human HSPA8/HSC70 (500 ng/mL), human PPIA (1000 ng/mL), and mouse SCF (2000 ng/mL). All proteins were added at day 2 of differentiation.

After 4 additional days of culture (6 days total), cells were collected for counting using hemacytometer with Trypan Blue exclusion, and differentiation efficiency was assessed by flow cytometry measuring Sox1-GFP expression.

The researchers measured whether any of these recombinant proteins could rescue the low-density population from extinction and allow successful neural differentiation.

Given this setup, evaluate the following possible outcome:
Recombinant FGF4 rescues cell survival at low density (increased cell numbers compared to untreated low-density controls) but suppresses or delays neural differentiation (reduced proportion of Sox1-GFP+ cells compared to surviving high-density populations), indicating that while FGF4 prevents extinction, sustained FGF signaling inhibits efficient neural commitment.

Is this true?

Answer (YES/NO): NO